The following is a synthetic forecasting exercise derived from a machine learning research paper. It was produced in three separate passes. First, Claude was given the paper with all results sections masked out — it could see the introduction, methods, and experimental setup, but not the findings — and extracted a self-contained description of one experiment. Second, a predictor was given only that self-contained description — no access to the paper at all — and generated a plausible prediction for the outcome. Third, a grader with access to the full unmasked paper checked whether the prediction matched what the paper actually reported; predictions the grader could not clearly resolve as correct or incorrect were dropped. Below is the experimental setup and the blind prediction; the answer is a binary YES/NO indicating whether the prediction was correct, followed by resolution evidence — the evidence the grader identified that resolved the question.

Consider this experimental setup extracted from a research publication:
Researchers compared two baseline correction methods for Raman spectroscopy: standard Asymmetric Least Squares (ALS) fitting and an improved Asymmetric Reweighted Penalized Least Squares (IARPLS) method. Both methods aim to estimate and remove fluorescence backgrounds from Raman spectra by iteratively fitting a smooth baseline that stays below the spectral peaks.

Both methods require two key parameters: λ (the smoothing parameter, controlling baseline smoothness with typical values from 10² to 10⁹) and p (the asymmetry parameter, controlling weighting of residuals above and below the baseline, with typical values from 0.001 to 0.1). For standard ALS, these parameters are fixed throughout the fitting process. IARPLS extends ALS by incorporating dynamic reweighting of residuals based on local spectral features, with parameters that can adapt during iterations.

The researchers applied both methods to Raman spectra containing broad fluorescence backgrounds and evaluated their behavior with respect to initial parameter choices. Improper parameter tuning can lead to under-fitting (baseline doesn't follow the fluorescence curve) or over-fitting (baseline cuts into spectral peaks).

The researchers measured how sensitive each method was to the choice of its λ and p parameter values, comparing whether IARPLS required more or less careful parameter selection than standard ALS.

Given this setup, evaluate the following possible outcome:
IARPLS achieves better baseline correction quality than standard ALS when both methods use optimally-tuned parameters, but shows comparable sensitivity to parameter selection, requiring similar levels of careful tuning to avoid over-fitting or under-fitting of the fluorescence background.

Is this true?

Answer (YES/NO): NO